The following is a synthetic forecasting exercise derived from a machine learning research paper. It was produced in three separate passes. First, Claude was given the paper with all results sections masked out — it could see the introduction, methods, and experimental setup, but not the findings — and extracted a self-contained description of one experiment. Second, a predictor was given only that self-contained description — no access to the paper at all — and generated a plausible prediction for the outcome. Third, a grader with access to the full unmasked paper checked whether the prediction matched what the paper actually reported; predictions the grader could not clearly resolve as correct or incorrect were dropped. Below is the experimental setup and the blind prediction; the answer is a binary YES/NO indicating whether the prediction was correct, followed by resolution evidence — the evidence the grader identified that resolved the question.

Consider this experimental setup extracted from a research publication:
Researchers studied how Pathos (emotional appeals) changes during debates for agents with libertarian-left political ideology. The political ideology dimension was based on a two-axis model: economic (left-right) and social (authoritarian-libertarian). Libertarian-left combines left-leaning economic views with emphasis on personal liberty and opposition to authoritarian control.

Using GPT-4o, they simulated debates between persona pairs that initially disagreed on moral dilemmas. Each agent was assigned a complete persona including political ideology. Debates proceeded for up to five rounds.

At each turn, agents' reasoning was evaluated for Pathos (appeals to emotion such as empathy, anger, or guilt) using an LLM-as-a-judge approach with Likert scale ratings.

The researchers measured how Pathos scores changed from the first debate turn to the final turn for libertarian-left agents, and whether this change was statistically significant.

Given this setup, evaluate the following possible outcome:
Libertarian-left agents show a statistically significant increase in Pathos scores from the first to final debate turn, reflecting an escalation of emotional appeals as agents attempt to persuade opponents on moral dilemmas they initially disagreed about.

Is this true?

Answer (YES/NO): NO